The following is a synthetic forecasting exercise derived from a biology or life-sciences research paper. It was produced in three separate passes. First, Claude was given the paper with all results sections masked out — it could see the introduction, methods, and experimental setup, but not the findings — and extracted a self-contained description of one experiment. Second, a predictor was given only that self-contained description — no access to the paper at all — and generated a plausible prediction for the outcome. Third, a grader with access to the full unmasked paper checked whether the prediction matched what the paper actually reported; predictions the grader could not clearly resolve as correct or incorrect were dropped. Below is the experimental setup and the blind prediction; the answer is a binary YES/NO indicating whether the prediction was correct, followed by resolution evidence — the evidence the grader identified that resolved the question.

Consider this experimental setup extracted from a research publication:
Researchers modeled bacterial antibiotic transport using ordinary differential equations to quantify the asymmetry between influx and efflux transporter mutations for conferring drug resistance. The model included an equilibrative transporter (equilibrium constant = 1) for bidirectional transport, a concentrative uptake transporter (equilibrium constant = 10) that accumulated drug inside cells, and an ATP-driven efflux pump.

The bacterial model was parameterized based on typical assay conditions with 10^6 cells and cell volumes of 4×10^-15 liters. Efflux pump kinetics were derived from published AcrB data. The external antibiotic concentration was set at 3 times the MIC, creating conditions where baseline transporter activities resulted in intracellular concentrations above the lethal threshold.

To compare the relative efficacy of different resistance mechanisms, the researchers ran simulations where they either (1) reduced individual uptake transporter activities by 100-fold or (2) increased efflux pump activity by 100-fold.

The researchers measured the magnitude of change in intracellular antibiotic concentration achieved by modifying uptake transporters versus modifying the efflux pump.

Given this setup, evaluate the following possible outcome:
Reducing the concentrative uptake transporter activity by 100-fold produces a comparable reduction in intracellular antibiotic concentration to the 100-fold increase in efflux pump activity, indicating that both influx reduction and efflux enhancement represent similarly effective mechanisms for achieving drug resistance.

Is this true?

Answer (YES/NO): NO